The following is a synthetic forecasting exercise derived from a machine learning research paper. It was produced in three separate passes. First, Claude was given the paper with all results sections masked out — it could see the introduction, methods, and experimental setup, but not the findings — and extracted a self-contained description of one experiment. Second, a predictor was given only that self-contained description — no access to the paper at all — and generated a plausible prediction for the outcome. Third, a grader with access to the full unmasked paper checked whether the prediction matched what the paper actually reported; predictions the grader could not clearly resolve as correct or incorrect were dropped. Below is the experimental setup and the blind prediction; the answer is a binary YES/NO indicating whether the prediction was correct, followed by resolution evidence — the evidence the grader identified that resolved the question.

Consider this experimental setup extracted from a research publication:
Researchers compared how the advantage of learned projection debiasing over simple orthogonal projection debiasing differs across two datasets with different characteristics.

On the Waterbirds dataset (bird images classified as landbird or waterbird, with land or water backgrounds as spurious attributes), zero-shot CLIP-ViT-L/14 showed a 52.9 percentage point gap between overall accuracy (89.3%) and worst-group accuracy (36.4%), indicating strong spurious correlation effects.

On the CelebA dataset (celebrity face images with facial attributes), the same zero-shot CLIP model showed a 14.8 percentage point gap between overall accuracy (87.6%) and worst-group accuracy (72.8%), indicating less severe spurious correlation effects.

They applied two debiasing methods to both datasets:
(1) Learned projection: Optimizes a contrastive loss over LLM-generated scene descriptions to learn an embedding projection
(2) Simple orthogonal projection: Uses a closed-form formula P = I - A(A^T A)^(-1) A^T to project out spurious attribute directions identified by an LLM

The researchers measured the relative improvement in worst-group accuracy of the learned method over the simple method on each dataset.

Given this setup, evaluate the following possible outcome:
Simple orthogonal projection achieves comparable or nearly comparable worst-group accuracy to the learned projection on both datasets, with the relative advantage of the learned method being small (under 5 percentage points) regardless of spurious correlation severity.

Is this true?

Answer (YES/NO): NO